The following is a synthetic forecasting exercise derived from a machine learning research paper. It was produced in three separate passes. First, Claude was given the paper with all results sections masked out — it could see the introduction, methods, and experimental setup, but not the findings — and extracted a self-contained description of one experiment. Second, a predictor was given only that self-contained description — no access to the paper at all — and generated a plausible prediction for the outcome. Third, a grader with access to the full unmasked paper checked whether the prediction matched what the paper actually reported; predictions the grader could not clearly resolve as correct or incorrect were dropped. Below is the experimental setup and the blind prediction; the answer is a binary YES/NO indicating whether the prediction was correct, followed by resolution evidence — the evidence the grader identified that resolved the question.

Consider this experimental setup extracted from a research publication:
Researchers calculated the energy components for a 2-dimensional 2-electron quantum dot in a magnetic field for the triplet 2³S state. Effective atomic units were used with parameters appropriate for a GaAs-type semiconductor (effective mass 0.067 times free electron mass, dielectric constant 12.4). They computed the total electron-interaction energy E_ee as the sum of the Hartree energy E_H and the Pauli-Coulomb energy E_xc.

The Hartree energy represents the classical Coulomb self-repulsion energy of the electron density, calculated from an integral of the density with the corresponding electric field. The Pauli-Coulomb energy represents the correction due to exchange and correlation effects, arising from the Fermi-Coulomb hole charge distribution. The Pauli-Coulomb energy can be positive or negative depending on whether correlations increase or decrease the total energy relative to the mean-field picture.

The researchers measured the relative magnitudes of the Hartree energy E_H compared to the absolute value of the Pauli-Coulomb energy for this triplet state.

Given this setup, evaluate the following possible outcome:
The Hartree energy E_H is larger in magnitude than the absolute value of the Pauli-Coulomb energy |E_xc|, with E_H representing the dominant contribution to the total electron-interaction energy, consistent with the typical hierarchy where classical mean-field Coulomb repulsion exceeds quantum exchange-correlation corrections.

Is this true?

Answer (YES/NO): YES